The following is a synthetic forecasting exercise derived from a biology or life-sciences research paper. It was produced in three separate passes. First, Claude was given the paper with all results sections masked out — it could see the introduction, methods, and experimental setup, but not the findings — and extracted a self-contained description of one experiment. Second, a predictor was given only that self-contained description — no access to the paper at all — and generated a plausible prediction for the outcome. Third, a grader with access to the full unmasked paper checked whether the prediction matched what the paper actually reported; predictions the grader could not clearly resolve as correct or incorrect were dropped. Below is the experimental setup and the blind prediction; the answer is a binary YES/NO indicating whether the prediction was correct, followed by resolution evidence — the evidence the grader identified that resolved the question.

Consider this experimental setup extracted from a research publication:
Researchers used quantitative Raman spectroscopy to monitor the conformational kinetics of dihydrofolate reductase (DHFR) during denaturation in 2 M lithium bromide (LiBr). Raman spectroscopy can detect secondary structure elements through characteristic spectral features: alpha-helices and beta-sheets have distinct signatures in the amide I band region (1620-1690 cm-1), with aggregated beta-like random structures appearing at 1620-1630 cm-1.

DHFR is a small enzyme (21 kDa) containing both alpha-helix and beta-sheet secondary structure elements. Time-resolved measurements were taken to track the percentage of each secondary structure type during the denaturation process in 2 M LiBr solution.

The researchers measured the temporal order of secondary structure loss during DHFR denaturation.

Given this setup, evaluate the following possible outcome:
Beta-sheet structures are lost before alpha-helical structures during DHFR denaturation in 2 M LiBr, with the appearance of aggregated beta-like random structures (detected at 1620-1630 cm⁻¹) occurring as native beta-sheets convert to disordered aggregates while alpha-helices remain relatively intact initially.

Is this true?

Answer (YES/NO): YES